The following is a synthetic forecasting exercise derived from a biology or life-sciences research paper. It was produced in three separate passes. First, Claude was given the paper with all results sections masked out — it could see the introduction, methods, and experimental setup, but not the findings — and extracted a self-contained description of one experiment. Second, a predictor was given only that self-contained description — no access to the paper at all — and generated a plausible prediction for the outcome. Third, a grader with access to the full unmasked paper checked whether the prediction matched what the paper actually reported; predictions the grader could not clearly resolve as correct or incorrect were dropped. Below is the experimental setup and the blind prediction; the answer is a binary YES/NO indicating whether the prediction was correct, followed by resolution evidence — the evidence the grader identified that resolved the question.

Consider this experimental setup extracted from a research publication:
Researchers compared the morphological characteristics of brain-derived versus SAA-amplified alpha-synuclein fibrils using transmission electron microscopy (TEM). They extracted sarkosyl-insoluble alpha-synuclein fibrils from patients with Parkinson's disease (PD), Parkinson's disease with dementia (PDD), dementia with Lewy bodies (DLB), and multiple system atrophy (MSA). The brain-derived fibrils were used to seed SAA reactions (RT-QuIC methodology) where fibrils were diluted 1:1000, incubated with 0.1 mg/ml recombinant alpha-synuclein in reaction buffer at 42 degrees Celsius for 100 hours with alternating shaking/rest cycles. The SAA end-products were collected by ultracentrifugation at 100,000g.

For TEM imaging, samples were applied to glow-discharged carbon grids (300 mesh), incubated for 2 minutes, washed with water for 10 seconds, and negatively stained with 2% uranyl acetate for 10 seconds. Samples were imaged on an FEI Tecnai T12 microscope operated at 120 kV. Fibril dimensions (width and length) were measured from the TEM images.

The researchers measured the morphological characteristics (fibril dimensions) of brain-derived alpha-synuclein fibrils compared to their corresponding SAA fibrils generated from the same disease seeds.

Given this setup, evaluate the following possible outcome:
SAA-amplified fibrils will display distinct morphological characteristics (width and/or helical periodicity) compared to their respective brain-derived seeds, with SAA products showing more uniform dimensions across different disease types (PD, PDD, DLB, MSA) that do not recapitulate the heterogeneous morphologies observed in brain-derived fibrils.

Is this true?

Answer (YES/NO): YES